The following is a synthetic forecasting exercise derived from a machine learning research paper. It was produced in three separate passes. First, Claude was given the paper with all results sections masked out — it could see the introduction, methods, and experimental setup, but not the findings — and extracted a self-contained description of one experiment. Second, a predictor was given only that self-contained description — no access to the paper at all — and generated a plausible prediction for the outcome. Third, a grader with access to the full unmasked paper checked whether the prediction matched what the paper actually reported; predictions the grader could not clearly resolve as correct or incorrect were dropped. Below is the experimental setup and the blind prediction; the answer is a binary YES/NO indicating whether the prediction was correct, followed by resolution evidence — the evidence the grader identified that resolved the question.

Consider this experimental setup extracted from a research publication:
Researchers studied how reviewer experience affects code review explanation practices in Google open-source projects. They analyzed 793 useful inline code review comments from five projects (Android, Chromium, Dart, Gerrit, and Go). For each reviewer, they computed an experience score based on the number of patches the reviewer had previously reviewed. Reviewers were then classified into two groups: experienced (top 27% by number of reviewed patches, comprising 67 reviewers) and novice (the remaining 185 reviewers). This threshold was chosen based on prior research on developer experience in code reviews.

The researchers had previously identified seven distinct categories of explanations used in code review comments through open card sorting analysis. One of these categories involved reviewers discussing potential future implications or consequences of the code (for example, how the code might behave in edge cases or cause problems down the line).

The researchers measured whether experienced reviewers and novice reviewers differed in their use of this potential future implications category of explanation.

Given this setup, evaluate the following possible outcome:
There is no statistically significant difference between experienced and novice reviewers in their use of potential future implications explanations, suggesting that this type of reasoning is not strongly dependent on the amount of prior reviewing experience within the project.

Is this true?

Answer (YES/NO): NO